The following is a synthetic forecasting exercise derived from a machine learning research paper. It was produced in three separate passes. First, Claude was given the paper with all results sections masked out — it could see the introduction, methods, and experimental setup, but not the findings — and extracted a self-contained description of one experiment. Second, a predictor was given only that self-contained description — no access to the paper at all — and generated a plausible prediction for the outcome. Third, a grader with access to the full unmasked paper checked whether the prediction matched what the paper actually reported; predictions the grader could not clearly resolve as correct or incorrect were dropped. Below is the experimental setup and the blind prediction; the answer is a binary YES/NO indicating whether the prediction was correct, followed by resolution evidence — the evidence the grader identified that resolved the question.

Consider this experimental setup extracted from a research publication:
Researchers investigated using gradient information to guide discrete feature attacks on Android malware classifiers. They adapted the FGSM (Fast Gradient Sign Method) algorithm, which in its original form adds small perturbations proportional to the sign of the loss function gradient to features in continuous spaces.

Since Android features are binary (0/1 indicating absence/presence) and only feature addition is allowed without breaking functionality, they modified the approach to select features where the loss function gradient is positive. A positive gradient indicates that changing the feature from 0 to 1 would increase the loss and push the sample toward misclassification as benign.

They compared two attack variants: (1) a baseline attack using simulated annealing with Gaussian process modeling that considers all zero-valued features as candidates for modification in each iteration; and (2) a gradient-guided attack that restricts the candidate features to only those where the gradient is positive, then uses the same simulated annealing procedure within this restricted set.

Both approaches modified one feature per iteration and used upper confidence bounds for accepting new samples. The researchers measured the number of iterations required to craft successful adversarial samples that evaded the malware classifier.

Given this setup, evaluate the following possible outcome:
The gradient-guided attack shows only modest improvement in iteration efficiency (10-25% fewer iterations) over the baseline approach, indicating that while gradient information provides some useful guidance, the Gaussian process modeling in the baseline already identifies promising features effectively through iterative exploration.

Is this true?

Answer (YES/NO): NO